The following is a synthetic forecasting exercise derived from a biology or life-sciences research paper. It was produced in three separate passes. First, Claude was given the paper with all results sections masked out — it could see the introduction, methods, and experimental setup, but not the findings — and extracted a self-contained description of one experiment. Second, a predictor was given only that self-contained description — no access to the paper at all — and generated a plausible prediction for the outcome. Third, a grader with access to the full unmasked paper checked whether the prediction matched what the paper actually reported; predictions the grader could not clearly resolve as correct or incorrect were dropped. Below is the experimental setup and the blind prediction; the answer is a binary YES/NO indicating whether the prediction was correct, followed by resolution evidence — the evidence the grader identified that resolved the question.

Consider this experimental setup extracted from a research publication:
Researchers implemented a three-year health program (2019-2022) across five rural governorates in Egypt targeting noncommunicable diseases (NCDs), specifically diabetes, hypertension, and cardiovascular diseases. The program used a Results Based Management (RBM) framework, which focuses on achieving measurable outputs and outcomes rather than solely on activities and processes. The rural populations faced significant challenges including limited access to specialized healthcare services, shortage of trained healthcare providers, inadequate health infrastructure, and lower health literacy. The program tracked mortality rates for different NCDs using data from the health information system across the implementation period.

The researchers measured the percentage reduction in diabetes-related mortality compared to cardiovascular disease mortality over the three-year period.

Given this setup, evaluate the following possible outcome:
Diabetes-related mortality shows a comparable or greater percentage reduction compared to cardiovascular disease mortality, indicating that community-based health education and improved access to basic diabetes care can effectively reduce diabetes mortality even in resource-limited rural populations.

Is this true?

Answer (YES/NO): NO